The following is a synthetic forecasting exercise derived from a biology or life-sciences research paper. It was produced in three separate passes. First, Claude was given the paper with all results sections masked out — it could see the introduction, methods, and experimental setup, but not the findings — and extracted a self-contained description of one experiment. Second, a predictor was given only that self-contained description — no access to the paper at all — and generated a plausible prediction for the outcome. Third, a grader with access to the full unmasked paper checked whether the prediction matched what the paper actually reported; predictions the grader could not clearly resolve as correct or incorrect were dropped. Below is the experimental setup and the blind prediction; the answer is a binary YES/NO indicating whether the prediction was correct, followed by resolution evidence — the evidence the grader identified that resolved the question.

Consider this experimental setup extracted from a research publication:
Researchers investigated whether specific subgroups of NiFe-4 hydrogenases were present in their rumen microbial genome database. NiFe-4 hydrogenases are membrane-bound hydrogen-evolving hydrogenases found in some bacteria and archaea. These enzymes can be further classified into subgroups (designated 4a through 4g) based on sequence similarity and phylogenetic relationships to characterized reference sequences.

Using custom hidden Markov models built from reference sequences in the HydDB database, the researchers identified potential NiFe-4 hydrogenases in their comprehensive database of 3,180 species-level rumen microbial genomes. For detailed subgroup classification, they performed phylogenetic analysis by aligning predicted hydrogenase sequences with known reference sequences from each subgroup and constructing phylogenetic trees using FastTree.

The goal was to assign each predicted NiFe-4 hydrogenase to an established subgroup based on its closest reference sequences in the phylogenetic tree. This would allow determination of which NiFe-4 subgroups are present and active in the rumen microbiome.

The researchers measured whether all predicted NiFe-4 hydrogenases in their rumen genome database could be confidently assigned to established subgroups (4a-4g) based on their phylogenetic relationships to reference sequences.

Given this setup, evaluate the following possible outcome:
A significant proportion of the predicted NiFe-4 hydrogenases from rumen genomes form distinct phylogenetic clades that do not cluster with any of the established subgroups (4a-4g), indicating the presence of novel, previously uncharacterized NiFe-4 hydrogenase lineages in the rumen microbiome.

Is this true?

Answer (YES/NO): NO